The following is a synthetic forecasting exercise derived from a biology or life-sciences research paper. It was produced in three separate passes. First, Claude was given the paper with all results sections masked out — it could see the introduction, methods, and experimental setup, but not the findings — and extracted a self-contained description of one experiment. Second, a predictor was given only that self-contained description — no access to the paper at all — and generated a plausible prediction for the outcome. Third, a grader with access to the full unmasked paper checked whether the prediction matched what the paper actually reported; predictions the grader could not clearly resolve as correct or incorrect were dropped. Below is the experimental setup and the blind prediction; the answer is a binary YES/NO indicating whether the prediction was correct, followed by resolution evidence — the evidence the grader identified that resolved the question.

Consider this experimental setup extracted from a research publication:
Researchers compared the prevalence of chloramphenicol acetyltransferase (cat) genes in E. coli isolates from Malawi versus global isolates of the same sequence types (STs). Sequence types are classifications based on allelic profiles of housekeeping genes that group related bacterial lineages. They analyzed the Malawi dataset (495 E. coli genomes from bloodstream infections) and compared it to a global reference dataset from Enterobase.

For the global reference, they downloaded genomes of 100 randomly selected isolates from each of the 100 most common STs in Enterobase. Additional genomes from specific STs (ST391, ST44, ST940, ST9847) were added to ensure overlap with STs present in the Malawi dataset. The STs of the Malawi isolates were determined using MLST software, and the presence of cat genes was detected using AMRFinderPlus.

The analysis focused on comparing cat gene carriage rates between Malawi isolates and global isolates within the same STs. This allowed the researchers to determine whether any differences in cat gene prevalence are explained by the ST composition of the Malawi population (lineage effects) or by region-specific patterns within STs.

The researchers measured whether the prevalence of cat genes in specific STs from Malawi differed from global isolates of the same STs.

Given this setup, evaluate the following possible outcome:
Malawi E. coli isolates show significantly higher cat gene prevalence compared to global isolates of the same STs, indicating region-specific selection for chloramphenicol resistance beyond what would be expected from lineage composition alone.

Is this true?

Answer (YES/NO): NO